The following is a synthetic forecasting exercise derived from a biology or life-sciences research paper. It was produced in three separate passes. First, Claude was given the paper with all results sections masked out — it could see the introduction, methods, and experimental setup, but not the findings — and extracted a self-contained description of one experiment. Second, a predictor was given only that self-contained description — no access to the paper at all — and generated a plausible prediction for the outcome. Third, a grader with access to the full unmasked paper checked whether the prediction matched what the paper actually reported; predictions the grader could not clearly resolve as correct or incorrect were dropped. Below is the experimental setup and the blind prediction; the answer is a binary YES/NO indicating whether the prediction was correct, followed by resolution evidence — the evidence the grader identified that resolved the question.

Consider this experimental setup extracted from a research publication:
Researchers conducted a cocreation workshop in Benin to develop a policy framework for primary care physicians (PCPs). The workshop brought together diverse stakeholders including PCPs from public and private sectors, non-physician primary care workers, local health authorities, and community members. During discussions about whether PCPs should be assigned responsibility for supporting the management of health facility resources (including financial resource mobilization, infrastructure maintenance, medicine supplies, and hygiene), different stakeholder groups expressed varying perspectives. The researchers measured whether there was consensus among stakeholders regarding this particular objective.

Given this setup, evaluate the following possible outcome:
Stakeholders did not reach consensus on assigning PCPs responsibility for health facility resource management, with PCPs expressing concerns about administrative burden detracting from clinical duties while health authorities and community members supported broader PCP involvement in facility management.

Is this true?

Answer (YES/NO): NO